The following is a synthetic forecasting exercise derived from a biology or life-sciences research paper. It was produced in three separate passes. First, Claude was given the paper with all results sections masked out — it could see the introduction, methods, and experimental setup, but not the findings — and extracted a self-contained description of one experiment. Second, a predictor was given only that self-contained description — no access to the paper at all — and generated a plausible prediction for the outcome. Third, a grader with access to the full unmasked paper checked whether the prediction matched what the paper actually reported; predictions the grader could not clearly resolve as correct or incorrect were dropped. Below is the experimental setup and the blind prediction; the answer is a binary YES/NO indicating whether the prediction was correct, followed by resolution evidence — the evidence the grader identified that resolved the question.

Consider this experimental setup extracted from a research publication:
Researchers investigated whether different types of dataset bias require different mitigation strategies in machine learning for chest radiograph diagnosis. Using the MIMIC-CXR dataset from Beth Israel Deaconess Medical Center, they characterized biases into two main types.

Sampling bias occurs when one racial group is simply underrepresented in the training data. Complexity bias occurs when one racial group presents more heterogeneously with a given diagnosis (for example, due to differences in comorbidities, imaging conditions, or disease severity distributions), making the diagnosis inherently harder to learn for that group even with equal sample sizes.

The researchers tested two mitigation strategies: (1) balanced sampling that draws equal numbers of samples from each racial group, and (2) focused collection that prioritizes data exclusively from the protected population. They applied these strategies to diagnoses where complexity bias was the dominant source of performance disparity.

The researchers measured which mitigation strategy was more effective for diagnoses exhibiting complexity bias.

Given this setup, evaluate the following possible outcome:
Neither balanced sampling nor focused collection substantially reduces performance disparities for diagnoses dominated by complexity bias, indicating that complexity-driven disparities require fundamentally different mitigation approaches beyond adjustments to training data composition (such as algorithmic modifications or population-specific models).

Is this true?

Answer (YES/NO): NO